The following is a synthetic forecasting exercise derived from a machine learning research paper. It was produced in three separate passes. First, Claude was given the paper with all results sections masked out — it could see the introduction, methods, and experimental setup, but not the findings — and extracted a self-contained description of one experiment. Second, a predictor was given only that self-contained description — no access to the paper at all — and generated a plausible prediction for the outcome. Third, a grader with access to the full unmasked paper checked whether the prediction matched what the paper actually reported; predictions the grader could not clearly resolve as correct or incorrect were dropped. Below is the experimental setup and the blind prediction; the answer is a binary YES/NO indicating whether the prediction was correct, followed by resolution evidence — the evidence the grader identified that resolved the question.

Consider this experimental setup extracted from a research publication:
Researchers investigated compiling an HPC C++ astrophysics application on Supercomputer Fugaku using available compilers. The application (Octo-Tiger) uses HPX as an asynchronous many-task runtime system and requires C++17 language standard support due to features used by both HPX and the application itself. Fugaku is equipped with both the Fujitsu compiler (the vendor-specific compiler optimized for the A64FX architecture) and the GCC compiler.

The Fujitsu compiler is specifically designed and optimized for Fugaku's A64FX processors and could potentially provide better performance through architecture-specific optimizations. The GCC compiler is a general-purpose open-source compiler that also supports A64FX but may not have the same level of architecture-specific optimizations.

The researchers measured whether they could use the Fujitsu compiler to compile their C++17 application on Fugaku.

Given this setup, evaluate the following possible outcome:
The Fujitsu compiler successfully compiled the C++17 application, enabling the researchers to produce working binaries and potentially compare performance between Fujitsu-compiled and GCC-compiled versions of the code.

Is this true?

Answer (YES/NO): NO